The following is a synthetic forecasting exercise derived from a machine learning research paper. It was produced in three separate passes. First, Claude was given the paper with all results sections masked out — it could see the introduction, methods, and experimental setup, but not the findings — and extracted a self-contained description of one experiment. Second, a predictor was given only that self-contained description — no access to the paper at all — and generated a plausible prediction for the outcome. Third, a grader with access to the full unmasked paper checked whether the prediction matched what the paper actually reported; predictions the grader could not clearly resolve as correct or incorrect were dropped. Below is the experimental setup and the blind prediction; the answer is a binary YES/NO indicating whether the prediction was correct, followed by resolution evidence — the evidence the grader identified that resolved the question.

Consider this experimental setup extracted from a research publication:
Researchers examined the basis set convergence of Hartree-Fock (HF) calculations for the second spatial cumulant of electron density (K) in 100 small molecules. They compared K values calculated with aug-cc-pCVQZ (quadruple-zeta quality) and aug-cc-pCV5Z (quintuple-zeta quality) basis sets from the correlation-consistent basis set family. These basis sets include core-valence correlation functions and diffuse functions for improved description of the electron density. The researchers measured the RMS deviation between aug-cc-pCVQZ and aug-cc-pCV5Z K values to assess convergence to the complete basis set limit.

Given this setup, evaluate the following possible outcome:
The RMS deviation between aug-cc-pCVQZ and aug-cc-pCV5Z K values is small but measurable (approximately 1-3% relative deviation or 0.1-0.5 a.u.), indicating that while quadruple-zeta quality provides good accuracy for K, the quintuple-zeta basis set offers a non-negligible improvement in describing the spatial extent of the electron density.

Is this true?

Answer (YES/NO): NO